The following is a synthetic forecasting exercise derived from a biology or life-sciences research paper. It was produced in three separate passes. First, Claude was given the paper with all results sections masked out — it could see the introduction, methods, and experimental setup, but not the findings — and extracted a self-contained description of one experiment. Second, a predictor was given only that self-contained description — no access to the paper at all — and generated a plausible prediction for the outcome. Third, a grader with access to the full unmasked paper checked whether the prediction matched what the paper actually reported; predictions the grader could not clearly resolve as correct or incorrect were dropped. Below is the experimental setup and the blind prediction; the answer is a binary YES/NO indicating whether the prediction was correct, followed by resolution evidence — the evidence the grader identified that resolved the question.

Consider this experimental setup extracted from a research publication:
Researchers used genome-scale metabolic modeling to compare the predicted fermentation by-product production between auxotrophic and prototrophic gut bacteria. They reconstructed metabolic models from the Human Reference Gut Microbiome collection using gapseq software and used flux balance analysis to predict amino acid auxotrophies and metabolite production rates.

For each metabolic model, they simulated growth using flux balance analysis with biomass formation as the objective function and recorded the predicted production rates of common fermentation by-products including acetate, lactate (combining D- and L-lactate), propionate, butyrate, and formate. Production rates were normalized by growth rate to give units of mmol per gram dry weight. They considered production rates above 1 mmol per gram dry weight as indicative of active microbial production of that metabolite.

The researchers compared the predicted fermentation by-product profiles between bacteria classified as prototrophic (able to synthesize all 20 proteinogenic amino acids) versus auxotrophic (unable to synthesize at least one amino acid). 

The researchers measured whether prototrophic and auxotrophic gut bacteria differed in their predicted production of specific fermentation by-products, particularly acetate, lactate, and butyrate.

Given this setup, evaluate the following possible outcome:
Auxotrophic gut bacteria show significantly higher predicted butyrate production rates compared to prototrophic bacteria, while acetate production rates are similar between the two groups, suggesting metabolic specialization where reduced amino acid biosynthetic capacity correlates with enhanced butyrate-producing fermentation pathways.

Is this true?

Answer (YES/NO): NO